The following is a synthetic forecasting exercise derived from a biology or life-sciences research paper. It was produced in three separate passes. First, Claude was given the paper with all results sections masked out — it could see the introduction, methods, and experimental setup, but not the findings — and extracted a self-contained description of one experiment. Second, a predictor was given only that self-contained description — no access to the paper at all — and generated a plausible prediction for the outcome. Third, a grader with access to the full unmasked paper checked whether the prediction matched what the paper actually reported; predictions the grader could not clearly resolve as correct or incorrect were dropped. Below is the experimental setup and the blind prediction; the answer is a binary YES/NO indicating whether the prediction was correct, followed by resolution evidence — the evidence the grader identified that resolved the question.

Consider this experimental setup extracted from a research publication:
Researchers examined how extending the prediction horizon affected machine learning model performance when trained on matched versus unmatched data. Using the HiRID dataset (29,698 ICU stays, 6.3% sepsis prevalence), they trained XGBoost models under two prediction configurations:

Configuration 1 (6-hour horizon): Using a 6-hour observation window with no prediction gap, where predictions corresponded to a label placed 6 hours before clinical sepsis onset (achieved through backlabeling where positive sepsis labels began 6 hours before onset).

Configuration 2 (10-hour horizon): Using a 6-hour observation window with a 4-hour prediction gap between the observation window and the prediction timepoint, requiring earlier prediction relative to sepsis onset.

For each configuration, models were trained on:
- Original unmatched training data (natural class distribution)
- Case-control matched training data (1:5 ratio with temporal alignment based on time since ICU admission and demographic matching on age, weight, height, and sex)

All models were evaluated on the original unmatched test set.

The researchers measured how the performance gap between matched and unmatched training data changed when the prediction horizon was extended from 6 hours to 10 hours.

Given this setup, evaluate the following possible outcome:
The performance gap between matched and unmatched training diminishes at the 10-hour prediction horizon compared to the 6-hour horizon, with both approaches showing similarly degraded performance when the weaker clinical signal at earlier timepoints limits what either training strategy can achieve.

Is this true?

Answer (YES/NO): NO